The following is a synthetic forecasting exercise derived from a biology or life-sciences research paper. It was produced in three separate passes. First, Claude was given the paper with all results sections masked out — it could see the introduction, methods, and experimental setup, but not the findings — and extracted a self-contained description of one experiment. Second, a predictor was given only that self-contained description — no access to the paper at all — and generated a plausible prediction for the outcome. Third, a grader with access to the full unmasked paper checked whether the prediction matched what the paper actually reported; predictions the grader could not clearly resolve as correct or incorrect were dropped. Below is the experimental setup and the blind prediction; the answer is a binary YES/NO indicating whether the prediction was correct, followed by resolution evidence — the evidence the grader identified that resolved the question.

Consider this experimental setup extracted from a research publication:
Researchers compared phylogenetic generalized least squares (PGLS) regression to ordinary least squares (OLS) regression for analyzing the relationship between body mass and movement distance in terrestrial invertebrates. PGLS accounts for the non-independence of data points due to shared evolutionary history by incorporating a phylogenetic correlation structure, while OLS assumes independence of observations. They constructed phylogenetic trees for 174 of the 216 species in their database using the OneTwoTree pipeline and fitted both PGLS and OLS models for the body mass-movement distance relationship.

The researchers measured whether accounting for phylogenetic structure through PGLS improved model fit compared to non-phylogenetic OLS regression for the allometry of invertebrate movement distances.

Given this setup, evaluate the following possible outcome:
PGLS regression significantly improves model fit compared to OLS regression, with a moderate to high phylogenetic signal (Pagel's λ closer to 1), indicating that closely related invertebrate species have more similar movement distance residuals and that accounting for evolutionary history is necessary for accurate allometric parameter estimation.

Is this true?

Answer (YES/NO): NO